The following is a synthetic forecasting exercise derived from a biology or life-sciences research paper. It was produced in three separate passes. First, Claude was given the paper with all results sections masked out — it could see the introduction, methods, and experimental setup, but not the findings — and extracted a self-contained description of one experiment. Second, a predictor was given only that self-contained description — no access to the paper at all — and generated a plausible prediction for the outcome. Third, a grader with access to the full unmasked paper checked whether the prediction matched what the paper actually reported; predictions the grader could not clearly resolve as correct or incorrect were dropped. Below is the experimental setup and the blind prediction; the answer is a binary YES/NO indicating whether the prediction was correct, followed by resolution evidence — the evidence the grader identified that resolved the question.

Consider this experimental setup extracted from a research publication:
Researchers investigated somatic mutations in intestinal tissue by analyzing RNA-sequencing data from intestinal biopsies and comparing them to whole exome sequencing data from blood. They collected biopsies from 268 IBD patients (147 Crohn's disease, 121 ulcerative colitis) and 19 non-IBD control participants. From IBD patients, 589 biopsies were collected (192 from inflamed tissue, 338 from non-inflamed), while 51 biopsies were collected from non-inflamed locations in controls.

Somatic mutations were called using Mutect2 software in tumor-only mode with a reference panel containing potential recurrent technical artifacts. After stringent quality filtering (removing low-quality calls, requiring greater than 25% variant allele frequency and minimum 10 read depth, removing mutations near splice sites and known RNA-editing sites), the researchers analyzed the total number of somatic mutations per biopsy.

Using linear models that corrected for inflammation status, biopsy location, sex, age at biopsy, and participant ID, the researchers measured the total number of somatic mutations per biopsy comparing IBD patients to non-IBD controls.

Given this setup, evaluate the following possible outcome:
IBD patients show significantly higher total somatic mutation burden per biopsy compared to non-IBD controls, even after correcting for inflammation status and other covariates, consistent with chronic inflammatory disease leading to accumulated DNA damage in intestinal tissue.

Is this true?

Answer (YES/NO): YES